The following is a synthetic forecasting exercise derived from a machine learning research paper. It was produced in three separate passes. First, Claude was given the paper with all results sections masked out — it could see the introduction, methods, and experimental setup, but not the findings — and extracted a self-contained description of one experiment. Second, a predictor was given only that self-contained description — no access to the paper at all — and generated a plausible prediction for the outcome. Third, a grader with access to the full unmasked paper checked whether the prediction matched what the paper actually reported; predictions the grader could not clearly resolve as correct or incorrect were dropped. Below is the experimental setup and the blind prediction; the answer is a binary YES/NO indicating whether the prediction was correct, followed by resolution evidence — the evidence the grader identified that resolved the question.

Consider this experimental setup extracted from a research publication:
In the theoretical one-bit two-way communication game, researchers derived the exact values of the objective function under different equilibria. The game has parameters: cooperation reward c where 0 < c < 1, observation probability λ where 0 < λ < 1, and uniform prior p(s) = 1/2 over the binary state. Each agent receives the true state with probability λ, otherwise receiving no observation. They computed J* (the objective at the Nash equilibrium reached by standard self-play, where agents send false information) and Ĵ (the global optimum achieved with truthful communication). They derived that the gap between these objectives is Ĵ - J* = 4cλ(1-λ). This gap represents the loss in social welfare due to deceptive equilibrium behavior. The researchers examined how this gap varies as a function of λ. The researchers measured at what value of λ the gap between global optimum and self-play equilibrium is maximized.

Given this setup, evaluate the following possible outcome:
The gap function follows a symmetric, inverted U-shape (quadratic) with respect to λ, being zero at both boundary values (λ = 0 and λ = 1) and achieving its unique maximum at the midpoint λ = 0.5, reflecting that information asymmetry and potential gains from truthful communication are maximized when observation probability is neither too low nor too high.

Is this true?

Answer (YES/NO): YES